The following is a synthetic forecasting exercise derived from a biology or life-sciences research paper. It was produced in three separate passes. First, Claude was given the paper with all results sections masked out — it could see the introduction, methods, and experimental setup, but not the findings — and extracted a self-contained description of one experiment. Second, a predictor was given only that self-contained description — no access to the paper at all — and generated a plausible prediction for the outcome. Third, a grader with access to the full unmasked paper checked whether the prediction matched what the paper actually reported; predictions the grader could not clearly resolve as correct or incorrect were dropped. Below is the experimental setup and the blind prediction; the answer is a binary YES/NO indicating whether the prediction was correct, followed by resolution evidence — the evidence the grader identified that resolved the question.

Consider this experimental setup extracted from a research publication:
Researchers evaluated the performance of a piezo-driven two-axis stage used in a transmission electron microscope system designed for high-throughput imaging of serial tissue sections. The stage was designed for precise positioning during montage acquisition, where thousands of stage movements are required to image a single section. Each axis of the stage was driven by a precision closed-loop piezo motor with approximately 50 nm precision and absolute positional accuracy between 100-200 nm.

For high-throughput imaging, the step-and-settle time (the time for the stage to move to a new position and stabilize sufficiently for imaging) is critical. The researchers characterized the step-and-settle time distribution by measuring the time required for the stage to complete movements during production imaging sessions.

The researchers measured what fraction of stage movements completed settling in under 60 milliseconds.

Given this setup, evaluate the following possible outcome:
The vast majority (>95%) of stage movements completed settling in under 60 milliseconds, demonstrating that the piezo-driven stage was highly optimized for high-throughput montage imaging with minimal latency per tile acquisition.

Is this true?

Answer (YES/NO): YES